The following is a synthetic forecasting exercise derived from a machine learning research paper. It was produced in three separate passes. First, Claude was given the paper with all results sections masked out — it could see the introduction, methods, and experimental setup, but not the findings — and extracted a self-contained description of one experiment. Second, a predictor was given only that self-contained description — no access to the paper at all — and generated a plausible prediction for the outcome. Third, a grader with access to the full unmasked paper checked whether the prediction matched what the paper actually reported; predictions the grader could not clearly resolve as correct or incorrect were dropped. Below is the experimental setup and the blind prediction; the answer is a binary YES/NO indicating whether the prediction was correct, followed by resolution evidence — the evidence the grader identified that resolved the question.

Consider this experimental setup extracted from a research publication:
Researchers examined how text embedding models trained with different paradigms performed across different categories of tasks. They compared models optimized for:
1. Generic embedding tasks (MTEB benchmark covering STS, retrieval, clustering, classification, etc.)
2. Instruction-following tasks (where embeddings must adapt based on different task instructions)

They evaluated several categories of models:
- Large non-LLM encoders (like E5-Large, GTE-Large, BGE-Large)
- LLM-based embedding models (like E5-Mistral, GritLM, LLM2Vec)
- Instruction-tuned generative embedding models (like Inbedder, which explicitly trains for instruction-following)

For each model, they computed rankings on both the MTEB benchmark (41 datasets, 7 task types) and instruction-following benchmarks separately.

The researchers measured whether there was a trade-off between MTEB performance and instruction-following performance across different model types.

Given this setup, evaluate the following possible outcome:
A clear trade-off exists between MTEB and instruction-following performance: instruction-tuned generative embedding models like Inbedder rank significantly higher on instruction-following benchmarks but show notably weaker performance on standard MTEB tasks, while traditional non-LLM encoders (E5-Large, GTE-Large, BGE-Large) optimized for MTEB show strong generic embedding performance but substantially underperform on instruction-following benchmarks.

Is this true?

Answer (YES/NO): YES